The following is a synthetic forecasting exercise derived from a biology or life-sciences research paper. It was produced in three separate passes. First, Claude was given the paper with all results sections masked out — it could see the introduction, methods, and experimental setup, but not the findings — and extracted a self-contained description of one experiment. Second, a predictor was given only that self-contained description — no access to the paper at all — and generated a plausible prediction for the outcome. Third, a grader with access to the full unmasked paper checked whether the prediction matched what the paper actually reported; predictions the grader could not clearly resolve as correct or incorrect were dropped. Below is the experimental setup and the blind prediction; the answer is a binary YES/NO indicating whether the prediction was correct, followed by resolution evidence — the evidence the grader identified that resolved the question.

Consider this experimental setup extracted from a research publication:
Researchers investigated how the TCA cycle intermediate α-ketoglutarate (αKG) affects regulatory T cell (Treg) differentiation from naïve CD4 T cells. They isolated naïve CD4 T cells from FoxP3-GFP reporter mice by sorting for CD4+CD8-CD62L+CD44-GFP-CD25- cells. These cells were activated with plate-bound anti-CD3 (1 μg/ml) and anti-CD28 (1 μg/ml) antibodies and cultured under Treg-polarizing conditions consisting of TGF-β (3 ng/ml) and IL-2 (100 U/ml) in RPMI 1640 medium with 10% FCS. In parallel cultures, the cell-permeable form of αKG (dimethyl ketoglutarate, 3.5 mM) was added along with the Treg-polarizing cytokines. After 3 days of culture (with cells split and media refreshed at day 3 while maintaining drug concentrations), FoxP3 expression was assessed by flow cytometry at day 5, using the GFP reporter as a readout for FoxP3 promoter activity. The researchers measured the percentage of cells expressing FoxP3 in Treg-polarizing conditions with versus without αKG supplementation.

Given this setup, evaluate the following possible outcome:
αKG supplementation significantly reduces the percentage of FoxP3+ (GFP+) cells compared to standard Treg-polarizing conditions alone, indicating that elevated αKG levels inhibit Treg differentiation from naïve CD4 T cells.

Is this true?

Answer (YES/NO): YES